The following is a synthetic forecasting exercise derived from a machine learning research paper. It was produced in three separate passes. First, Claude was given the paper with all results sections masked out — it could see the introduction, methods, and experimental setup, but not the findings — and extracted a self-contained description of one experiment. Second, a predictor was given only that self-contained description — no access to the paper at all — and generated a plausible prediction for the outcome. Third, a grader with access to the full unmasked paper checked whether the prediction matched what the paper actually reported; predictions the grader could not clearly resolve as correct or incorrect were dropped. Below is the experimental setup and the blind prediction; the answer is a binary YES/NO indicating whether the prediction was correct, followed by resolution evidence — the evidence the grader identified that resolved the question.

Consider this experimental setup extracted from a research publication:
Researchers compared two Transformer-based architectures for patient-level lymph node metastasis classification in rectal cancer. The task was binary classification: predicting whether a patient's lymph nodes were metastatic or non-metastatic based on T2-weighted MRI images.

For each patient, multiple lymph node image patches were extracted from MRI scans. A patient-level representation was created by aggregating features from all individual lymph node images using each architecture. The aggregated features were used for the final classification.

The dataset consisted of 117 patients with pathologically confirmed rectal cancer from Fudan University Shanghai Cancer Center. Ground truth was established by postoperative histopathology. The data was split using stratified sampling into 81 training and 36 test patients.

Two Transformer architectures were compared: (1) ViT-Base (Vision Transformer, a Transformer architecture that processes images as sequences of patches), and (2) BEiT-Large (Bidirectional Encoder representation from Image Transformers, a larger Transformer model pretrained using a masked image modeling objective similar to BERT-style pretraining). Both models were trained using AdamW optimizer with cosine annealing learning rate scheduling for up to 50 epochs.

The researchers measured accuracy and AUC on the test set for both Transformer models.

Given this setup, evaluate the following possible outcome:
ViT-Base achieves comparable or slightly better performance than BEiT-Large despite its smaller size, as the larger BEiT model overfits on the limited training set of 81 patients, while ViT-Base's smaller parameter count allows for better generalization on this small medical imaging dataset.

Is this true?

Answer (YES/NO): NO